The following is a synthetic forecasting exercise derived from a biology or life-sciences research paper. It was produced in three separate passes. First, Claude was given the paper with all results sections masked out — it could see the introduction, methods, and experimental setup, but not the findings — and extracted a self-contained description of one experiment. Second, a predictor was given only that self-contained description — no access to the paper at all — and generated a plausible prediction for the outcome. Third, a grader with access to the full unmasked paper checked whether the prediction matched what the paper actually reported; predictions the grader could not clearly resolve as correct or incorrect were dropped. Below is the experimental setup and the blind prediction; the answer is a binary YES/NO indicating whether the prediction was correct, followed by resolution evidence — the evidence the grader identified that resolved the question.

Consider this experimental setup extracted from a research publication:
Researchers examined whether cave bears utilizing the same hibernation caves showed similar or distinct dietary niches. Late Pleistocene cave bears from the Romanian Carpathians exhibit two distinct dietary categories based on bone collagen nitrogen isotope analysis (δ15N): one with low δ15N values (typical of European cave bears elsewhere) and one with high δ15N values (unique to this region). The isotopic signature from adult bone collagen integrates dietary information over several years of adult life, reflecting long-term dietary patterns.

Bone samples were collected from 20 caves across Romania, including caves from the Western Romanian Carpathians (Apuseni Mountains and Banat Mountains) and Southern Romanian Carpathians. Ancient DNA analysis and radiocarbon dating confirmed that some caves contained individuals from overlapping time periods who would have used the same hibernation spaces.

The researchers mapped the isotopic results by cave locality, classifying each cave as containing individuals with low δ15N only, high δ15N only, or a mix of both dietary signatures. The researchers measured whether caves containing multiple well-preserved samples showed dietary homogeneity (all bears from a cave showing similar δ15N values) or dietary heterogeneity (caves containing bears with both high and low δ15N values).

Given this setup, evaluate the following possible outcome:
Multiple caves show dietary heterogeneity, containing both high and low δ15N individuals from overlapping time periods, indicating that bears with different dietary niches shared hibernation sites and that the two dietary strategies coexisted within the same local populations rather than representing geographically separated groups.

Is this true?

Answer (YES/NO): YES